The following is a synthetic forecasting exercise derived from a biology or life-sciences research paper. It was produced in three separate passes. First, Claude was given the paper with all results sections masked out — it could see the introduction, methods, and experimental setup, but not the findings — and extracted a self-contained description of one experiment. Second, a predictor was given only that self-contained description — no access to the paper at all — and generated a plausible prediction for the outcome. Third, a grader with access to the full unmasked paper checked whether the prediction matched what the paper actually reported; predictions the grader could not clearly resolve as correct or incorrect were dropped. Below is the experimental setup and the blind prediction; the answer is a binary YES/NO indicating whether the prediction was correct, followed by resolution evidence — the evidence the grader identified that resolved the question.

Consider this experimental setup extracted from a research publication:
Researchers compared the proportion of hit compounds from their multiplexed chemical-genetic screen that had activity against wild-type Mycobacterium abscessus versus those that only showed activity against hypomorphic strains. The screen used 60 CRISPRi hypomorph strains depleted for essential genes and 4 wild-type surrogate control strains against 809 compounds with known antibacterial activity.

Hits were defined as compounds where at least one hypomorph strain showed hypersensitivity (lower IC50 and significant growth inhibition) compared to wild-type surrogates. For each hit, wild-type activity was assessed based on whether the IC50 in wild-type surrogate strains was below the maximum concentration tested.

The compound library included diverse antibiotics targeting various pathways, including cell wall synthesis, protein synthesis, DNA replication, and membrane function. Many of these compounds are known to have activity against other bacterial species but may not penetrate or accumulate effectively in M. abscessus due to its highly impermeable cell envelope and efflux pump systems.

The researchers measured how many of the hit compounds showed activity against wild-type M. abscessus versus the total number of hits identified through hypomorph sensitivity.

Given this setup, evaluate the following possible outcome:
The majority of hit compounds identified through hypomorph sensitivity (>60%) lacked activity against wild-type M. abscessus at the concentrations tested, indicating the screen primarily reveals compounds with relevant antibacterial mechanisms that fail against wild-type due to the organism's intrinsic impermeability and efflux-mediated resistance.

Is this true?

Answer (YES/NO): YES